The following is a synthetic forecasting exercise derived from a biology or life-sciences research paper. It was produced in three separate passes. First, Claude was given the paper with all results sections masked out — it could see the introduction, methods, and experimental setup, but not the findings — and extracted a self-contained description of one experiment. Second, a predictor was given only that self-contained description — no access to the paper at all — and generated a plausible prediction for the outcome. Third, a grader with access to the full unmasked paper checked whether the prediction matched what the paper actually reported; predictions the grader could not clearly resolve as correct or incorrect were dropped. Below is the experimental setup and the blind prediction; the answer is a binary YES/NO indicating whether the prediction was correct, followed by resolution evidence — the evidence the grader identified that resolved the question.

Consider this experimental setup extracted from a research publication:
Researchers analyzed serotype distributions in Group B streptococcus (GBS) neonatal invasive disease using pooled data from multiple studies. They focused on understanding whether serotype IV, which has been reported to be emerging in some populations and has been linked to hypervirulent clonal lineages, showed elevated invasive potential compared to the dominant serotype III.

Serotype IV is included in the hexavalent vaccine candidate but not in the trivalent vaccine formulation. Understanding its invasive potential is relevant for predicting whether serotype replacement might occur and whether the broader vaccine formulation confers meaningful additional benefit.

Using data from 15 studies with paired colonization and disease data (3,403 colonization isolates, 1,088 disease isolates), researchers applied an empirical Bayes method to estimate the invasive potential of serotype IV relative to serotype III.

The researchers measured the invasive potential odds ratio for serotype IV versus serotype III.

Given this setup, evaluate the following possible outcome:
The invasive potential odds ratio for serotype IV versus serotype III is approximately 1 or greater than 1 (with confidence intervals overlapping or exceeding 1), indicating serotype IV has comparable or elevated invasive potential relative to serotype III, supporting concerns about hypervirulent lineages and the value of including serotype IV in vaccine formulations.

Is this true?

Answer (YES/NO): NO